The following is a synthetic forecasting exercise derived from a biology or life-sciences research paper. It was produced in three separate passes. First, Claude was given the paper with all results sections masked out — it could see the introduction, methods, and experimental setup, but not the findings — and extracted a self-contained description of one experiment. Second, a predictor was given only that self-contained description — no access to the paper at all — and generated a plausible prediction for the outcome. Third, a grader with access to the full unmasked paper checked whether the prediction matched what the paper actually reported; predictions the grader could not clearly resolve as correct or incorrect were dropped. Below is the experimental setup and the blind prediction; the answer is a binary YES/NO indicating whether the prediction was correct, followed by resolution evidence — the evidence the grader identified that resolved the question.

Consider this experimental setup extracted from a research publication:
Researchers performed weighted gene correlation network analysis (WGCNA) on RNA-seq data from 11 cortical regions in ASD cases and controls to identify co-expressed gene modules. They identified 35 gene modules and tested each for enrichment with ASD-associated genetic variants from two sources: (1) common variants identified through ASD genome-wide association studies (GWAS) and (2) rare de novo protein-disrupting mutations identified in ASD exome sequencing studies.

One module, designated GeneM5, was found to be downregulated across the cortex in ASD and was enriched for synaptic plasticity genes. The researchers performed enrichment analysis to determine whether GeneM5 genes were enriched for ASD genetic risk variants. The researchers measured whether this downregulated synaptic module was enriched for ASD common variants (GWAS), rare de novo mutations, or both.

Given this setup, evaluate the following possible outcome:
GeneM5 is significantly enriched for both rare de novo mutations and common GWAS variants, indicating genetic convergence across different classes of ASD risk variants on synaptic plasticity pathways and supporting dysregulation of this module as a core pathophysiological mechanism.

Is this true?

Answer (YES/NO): YES